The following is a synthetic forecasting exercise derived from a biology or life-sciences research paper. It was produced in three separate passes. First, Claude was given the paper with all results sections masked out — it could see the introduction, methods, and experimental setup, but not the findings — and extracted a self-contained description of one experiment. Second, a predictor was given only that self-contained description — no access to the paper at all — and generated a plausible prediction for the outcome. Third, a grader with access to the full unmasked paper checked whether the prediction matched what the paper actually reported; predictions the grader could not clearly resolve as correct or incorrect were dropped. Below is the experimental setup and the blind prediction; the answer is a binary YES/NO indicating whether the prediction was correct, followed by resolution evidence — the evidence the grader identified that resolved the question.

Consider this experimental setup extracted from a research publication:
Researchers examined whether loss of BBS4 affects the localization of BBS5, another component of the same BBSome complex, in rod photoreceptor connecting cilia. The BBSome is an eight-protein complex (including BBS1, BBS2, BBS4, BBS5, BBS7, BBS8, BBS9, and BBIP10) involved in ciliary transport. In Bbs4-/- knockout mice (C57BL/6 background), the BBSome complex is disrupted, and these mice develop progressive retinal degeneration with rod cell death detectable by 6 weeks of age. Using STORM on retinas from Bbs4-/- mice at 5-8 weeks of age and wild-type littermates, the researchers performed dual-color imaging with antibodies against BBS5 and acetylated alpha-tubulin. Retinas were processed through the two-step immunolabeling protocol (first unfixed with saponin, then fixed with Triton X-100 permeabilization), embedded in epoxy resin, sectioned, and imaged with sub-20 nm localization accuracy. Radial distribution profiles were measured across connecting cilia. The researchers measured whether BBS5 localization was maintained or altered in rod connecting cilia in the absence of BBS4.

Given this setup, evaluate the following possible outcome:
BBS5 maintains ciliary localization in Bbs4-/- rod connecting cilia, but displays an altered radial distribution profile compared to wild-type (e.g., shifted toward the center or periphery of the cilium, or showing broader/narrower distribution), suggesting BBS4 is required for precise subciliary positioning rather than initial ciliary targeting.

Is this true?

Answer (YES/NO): NO